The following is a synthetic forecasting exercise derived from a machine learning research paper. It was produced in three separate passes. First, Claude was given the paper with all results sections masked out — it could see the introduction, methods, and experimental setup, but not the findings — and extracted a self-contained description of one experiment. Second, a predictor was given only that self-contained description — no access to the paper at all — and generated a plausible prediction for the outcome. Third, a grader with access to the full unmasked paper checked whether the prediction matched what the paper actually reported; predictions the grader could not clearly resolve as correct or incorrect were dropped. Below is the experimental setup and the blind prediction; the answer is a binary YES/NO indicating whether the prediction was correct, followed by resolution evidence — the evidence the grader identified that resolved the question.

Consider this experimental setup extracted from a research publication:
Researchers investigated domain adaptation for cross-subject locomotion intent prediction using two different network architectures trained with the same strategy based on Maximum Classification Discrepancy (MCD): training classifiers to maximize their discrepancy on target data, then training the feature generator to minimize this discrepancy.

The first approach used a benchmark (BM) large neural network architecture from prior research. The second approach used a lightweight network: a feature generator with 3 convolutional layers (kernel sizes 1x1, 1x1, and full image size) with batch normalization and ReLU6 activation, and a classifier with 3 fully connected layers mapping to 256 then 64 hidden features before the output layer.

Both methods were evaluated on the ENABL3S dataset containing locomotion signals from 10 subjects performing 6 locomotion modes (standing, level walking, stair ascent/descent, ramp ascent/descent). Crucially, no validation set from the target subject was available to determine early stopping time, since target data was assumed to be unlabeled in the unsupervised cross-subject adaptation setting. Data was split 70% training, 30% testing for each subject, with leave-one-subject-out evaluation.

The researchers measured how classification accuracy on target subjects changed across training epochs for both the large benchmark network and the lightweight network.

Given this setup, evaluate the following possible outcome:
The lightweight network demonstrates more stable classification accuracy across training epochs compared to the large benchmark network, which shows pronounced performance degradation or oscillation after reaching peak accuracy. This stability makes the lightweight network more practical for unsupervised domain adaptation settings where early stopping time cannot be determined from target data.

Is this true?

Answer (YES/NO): NO